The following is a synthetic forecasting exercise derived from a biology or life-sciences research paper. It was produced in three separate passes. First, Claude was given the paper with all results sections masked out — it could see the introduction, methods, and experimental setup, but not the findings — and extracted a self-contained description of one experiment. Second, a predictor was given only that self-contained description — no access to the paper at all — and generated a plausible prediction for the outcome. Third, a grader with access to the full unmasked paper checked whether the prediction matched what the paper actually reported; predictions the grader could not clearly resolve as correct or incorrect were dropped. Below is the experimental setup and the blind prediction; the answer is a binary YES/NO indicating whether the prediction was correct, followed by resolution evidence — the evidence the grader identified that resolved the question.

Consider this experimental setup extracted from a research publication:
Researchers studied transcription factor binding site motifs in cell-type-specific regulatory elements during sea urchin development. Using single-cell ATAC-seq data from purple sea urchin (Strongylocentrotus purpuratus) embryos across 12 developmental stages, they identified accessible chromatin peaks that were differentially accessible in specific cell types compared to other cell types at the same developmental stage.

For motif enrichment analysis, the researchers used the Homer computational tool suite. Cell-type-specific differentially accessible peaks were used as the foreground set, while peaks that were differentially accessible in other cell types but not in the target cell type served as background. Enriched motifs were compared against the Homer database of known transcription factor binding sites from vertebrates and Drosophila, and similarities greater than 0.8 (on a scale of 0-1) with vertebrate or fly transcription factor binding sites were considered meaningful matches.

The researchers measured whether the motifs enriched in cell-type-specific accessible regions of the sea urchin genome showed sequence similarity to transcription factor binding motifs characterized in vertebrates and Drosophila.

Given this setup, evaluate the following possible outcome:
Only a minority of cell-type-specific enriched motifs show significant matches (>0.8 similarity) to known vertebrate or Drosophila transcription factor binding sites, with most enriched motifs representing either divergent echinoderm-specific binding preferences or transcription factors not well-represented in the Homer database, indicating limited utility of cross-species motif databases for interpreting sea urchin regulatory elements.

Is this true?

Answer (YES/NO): NO